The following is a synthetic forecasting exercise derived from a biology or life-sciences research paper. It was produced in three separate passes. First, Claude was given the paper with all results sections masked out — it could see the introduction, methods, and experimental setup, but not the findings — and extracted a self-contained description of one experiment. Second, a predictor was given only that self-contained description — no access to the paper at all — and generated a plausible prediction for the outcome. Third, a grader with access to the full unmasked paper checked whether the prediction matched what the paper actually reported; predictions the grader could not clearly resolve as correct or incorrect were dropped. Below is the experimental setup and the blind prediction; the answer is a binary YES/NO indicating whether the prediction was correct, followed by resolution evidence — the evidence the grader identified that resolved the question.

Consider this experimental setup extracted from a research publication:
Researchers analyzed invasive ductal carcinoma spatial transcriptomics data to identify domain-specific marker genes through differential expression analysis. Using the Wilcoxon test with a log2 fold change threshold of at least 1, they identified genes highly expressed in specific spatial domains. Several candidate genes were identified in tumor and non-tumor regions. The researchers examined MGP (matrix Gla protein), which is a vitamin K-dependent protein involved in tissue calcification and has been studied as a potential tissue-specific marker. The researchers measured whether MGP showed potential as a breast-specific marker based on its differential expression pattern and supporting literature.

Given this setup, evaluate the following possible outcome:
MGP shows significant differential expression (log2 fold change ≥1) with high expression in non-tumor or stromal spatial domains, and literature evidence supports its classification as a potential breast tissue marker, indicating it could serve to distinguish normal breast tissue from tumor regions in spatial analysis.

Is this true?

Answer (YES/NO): NO